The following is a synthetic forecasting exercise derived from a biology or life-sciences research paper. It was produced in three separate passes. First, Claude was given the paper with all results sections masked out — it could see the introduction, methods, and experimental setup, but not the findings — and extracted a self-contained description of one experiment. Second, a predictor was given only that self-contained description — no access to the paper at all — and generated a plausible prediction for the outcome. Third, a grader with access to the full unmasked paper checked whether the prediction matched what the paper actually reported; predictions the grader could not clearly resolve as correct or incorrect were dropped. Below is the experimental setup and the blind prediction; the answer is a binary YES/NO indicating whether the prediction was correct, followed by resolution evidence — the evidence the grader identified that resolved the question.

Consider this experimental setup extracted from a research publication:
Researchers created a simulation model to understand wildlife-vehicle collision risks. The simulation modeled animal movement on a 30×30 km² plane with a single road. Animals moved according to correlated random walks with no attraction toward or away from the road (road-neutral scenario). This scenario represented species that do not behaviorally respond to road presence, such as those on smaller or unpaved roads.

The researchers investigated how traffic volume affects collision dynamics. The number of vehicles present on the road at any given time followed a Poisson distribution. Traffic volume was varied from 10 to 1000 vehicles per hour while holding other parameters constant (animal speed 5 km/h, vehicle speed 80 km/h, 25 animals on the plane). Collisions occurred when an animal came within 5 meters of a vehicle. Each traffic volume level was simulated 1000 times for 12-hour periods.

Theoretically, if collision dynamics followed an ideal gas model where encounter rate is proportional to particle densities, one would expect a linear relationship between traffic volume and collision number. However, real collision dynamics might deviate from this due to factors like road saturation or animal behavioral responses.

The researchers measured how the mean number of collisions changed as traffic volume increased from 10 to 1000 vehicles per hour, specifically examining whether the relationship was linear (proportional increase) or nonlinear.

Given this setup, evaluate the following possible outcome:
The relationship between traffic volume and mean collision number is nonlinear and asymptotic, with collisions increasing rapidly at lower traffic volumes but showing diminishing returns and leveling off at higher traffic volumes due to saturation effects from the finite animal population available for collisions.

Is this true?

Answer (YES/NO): YES